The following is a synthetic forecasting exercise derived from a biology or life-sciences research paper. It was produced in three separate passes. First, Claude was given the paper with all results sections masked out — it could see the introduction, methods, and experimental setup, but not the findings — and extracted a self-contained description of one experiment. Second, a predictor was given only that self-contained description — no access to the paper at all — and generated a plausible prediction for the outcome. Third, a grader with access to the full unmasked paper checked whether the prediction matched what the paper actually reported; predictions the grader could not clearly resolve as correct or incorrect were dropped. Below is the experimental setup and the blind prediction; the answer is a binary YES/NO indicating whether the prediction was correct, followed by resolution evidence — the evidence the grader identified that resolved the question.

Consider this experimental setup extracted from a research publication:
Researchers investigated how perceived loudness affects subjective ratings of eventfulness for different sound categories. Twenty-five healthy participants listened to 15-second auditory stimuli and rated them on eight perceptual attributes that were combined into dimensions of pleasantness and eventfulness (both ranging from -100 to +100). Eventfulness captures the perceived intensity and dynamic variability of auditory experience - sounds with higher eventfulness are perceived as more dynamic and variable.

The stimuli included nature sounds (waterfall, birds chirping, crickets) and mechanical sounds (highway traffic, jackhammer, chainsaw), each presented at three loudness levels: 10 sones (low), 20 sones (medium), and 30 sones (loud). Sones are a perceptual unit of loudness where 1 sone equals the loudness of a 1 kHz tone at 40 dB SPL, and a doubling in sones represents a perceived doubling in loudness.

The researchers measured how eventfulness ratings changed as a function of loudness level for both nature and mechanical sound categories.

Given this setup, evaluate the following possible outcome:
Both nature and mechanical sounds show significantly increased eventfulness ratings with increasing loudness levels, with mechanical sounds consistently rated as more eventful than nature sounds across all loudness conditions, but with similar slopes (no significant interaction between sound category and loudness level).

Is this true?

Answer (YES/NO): NO